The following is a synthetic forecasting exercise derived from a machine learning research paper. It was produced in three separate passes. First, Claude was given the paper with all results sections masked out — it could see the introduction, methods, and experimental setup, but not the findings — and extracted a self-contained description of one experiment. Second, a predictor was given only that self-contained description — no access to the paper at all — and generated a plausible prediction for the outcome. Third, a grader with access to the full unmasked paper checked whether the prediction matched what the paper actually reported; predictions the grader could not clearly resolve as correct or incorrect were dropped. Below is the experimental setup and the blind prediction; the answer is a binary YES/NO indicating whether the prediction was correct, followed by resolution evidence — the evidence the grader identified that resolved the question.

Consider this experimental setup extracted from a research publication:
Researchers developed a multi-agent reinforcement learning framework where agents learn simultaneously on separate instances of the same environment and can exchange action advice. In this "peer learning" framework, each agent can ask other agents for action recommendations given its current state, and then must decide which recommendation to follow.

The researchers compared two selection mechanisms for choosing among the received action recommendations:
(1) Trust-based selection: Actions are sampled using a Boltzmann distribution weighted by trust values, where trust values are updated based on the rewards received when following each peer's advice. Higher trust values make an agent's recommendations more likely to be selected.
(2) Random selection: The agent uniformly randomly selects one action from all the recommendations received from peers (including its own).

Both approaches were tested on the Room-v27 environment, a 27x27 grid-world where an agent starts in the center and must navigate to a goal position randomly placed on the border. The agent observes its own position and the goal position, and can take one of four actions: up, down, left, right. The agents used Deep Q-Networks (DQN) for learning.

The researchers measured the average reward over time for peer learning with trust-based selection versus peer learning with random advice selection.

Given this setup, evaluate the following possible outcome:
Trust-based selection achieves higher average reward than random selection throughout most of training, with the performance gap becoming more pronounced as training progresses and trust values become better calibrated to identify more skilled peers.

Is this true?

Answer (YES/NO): NO